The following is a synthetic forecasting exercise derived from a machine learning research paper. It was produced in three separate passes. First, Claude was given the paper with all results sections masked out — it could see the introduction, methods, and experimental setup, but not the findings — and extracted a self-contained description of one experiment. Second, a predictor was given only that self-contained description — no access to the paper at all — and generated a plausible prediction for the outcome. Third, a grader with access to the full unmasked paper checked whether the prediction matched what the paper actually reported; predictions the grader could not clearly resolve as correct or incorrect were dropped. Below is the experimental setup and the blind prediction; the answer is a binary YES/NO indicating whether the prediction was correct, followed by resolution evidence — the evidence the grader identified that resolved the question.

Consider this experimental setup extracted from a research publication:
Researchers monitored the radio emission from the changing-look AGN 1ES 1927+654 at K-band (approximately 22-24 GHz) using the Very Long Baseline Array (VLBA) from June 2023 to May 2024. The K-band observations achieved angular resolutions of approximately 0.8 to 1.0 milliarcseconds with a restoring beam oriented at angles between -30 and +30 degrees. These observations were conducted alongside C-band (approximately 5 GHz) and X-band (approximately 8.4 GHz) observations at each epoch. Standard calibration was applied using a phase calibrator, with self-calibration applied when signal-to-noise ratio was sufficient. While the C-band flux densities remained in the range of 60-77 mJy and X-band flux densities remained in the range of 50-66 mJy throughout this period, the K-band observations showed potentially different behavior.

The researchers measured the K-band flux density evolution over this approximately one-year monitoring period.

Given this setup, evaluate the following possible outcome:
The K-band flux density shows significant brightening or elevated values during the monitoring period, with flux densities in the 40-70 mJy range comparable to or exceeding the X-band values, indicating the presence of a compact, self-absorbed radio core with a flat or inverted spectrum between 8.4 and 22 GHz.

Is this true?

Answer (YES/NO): NO